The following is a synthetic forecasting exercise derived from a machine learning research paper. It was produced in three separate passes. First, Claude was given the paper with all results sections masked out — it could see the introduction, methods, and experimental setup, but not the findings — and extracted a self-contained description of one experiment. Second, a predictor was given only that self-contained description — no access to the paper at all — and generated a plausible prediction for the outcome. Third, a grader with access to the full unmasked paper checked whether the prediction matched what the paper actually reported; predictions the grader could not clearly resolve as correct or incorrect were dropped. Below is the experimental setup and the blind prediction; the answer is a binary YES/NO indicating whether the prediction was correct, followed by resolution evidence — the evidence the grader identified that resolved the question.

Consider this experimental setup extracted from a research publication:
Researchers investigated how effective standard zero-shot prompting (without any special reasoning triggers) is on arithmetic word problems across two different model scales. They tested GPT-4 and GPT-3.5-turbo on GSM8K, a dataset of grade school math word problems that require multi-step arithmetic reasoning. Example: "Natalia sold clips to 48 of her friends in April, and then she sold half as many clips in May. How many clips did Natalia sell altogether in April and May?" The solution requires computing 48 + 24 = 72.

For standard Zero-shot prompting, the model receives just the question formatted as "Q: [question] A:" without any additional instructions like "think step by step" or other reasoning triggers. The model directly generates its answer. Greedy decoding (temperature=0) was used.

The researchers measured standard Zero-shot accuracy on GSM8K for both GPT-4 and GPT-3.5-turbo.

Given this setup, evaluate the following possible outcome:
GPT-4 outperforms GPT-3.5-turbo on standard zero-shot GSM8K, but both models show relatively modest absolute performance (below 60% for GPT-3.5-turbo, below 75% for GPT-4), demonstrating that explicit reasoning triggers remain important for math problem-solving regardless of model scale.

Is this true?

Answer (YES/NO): NO